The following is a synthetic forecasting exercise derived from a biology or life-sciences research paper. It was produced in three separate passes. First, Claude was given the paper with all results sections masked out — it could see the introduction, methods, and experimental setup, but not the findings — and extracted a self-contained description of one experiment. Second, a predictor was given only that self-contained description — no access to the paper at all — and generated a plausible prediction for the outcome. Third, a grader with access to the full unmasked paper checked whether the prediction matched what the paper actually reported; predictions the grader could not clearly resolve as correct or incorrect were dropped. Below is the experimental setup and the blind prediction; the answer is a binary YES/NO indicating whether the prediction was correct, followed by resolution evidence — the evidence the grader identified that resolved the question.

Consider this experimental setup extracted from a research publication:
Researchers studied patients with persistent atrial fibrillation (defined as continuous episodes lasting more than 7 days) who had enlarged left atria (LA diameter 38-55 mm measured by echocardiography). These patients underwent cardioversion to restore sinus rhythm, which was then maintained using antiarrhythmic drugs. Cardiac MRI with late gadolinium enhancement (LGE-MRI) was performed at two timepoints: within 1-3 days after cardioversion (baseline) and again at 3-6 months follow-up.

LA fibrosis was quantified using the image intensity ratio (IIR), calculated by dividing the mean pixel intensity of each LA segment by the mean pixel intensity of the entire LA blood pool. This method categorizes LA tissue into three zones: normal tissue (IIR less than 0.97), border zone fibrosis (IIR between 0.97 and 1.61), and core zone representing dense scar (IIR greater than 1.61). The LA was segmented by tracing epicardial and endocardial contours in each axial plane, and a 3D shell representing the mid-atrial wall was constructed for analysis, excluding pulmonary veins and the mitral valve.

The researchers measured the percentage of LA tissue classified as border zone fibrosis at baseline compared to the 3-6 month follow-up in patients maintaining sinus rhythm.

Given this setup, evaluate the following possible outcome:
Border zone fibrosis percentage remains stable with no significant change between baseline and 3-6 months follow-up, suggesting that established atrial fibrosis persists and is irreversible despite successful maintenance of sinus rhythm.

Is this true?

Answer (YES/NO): NO